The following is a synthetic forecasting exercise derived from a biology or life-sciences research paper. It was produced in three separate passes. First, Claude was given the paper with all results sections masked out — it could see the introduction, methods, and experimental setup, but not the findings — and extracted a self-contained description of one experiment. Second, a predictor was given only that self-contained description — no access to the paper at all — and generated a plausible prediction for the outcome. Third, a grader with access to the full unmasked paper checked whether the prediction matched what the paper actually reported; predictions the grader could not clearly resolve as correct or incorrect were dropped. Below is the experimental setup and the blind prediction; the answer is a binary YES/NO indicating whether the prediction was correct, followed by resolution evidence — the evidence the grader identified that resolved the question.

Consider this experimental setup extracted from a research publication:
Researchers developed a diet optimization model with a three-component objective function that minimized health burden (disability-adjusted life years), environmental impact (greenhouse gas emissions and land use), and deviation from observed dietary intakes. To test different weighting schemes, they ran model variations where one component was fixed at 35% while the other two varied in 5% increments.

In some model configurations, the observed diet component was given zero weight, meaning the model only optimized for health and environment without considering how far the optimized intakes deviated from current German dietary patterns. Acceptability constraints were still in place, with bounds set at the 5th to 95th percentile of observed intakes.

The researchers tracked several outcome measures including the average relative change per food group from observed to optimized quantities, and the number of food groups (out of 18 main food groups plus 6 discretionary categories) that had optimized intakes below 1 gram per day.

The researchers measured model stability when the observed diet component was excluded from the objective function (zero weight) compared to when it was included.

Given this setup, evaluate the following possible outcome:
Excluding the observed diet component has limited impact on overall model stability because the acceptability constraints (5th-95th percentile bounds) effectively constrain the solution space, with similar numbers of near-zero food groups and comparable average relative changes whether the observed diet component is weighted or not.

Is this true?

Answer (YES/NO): NO